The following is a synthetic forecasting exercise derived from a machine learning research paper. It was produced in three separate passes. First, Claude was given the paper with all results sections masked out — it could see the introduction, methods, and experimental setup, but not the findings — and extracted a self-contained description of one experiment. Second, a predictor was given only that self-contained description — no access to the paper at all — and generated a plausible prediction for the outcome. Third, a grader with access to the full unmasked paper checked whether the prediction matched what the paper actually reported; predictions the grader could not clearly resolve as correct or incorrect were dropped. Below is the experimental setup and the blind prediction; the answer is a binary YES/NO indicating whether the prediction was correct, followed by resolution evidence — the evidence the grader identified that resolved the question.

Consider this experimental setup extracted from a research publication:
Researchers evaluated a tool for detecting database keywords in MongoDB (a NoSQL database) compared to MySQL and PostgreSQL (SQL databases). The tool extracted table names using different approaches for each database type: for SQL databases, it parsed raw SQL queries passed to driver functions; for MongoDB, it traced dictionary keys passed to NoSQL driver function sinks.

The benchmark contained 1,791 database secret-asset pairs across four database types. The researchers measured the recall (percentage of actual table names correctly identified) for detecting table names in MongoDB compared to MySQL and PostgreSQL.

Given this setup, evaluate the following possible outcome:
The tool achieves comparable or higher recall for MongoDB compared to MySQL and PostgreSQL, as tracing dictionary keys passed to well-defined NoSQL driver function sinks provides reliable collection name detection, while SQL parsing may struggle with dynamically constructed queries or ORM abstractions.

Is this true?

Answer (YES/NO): NO